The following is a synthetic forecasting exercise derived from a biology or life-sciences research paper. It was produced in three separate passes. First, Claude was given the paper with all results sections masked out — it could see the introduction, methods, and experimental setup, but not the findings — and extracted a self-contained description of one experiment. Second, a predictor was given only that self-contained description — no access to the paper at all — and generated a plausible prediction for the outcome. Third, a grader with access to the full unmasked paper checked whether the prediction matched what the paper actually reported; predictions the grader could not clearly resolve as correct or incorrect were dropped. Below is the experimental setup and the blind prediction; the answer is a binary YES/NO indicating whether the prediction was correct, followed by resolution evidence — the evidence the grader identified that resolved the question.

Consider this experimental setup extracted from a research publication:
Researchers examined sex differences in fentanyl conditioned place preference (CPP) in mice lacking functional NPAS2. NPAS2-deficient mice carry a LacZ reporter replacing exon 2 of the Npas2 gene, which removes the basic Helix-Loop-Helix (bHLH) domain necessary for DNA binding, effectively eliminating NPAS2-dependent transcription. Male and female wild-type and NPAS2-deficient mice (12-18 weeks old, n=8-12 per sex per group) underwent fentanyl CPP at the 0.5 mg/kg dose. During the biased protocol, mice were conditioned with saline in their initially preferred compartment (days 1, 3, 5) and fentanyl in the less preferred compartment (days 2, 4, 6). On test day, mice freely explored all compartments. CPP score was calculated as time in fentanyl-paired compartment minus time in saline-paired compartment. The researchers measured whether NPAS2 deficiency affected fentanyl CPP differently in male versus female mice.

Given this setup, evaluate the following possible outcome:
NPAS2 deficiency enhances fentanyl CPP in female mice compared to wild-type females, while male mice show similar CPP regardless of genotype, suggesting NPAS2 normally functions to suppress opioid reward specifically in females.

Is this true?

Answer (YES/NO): NO